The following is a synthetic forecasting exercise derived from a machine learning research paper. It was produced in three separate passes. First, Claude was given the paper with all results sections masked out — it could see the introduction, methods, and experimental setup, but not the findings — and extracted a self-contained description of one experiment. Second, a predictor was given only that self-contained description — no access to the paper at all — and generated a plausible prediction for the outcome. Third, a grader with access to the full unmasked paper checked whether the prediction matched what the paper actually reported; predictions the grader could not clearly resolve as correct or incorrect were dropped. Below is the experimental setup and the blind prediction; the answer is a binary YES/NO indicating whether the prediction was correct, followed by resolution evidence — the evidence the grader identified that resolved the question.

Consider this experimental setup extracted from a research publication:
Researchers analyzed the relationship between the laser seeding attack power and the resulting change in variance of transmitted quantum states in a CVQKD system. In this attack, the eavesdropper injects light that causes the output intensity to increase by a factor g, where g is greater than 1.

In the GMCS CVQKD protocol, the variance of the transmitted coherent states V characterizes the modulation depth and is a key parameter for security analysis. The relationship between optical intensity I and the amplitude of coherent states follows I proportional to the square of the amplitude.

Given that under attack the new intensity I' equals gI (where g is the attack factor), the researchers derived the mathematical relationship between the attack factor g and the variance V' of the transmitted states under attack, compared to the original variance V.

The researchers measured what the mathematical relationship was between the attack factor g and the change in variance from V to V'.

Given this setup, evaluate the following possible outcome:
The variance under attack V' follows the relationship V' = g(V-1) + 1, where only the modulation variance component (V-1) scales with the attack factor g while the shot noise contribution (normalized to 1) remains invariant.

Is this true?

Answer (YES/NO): NO